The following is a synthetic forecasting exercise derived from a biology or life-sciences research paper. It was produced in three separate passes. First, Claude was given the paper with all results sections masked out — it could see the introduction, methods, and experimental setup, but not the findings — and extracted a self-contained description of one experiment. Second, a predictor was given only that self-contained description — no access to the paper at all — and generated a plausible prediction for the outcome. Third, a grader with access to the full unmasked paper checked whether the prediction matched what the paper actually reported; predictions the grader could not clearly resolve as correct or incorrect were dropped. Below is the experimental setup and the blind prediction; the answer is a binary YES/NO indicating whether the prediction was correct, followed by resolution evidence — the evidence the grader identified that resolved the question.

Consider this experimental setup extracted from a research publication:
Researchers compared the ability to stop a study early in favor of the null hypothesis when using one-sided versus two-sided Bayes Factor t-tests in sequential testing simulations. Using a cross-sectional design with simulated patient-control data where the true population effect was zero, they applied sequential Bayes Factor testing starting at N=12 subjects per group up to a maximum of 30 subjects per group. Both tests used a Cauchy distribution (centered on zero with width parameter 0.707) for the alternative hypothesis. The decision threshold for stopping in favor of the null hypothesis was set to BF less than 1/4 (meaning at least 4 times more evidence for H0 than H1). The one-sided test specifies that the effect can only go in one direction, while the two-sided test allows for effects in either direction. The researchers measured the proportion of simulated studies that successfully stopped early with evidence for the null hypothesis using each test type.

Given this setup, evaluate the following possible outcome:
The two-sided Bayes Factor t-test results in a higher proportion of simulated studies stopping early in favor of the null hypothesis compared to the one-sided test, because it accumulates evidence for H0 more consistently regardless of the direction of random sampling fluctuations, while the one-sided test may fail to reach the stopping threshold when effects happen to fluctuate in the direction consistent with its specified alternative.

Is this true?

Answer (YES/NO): NO